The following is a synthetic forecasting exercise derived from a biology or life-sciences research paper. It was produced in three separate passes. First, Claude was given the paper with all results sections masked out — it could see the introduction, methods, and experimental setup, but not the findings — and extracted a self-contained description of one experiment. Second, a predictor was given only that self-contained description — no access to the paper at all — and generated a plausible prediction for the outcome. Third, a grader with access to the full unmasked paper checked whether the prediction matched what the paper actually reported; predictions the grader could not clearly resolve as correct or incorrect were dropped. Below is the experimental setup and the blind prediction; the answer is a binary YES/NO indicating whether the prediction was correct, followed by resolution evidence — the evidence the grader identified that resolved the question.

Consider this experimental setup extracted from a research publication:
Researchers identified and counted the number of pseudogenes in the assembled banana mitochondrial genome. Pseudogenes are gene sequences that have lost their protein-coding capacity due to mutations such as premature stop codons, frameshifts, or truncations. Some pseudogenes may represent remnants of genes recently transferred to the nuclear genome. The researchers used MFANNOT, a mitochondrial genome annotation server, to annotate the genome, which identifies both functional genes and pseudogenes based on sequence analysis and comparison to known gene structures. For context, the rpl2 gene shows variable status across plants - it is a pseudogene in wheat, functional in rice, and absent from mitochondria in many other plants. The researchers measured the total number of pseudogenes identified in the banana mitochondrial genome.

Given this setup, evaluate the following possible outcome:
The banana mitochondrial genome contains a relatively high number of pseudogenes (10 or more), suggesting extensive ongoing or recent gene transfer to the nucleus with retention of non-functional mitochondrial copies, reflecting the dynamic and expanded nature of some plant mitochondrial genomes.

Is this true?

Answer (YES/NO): NO